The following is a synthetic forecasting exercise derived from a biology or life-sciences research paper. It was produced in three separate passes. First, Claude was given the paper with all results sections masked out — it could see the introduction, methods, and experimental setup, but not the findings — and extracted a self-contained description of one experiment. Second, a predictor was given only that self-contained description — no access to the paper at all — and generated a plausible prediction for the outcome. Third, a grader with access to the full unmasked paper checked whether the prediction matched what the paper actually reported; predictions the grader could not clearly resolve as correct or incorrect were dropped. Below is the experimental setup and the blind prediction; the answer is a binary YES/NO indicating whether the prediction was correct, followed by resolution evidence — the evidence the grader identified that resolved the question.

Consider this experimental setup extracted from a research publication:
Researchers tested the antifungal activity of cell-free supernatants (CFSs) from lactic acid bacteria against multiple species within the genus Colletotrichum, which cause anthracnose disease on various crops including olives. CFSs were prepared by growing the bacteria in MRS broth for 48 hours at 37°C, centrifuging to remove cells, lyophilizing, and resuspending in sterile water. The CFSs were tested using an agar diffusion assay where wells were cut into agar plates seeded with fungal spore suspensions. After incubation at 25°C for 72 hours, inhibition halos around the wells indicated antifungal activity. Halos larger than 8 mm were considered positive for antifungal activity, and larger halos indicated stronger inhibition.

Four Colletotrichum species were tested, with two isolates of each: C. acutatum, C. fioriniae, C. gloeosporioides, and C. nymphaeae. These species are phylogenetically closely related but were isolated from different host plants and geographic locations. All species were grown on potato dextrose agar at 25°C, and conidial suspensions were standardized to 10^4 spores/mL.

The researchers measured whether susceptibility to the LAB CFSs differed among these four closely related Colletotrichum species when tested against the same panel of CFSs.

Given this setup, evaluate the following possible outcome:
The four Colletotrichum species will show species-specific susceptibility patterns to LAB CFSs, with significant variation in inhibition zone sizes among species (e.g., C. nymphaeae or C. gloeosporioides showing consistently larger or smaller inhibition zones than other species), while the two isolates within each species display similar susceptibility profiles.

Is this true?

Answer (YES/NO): YES